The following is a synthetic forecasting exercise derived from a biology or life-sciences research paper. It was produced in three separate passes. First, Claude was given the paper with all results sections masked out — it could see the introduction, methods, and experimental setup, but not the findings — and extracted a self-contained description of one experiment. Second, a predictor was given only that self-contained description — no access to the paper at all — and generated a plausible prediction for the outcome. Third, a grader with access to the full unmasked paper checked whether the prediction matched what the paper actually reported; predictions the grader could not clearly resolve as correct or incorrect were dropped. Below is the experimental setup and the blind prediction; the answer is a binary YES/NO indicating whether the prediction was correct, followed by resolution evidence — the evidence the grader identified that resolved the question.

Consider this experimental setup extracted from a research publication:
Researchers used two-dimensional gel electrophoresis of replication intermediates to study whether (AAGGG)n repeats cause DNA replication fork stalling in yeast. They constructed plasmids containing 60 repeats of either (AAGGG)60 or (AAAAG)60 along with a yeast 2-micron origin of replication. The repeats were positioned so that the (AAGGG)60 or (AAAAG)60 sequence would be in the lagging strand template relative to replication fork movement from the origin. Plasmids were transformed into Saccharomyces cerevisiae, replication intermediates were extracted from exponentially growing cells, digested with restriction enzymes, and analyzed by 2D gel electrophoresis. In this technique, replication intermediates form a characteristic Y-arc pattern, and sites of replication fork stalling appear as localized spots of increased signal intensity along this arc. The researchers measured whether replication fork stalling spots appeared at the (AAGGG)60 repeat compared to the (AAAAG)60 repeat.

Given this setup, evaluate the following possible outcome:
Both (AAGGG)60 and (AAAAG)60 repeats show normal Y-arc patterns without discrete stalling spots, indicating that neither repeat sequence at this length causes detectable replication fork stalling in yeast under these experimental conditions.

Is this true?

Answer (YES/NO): NO